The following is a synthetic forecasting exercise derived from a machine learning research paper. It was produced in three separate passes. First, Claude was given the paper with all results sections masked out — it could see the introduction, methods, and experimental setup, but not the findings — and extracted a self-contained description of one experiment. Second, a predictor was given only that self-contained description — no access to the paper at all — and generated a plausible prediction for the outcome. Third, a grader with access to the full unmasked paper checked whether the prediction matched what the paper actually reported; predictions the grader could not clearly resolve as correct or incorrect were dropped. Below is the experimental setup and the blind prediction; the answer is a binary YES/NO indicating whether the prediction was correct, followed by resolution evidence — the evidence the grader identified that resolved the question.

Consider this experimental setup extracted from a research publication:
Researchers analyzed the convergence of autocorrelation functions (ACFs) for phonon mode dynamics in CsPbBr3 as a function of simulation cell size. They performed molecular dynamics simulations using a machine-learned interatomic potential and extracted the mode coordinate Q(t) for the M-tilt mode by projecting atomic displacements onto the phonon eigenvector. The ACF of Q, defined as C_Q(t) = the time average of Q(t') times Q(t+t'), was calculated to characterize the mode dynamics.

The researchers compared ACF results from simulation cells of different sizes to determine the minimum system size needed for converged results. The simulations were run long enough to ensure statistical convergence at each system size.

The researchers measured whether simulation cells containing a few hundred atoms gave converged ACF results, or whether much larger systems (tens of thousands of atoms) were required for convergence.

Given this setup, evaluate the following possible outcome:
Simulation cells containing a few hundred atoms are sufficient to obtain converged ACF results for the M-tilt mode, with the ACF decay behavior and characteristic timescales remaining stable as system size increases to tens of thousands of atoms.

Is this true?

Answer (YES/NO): NO